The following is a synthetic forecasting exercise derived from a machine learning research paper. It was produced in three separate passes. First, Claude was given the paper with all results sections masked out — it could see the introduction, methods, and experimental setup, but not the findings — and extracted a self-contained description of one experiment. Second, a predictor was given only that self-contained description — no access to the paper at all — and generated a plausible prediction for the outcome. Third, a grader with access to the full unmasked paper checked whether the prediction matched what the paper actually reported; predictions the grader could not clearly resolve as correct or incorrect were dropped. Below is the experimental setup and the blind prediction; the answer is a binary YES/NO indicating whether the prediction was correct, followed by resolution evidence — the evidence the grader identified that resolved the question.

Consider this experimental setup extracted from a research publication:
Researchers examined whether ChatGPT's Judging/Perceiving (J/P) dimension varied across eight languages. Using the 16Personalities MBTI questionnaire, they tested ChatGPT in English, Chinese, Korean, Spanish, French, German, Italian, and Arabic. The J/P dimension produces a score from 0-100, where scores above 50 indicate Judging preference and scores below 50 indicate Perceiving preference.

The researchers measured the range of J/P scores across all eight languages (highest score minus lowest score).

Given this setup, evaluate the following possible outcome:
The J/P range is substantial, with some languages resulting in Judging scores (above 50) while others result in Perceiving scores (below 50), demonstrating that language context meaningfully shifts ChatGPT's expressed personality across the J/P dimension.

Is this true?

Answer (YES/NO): NO